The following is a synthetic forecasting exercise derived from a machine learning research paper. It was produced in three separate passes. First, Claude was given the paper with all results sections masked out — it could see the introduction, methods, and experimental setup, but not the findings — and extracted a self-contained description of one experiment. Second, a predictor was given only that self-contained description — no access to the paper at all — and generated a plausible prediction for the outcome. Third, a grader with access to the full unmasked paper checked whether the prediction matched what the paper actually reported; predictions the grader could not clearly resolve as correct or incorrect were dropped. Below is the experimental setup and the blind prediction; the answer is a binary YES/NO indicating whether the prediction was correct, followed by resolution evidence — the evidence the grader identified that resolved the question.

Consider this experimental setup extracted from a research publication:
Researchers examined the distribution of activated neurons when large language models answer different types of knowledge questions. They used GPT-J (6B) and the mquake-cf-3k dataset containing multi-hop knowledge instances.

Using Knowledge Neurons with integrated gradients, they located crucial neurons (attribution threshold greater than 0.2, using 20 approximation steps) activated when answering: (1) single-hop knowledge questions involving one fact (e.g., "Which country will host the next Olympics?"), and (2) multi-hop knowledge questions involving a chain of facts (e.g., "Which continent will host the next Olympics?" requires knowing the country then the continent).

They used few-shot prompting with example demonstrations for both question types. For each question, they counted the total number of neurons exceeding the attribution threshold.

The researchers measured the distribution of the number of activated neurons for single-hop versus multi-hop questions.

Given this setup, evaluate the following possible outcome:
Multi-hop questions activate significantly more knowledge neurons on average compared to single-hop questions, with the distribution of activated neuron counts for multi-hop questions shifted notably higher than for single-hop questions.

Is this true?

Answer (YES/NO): NO